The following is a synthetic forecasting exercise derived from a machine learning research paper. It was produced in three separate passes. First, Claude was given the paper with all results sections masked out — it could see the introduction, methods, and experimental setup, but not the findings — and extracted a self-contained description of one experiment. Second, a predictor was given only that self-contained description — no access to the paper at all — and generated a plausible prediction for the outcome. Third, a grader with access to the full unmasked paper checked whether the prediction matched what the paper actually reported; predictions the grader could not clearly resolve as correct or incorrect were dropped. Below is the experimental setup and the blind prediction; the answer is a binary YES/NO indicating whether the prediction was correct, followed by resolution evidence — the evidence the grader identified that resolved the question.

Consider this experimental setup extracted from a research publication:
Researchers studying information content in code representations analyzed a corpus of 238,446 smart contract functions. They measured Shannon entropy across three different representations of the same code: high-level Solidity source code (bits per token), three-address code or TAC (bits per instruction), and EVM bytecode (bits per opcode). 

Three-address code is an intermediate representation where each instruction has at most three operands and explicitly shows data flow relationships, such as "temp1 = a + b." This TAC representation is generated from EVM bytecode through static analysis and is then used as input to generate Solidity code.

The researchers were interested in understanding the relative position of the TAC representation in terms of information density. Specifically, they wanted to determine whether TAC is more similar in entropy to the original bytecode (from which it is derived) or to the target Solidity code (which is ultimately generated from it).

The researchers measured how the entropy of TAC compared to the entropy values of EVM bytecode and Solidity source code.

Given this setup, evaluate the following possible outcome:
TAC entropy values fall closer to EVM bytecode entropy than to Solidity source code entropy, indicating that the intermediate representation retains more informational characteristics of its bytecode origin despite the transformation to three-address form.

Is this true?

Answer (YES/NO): YES